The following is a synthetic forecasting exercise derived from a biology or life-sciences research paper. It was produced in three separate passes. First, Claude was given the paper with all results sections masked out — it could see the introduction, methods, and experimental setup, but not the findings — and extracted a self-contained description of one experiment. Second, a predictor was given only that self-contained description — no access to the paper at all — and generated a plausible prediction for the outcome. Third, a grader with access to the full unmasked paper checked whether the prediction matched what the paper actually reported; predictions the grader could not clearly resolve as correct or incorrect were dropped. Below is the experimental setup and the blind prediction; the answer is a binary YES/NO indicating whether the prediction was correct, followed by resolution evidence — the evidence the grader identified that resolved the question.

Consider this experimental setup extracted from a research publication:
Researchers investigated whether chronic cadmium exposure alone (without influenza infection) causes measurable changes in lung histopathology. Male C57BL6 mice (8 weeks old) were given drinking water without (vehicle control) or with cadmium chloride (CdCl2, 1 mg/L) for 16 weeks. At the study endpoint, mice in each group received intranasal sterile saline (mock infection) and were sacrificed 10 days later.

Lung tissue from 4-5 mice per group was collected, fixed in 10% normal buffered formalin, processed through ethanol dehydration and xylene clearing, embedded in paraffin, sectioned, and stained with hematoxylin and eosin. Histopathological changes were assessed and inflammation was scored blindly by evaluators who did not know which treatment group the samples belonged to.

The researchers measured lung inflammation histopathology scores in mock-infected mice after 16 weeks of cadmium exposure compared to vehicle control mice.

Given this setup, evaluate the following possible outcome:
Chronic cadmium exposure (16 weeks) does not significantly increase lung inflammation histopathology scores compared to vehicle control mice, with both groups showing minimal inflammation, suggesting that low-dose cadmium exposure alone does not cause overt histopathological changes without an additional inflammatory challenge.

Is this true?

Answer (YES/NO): YES